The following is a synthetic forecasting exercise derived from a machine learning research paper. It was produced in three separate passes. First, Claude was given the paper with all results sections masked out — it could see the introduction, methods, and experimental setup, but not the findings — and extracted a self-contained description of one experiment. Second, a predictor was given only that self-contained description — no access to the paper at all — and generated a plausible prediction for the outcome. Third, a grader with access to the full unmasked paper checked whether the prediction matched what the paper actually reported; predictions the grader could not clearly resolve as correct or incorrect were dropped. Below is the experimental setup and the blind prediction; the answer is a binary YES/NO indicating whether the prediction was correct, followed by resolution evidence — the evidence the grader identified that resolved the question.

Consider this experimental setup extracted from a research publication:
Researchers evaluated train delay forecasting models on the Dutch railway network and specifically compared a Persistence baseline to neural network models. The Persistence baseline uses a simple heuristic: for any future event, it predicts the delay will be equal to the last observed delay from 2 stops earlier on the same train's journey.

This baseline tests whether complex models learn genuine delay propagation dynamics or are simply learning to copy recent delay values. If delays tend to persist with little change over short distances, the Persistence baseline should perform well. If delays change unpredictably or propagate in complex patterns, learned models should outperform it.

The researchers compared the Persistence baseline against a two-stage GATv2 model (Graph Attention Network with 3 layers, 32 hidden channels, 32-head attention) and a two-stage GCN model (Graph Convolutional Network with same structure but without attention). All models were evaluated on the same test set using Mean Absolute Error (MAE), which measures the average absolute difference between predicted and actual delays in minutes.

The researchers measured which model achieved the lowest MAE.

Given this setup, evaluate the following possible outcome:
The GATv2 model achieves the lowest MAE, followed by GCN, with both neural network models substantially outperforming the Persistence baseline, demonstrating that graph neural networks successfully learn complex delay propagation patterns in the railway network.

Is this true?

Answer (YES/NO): NO